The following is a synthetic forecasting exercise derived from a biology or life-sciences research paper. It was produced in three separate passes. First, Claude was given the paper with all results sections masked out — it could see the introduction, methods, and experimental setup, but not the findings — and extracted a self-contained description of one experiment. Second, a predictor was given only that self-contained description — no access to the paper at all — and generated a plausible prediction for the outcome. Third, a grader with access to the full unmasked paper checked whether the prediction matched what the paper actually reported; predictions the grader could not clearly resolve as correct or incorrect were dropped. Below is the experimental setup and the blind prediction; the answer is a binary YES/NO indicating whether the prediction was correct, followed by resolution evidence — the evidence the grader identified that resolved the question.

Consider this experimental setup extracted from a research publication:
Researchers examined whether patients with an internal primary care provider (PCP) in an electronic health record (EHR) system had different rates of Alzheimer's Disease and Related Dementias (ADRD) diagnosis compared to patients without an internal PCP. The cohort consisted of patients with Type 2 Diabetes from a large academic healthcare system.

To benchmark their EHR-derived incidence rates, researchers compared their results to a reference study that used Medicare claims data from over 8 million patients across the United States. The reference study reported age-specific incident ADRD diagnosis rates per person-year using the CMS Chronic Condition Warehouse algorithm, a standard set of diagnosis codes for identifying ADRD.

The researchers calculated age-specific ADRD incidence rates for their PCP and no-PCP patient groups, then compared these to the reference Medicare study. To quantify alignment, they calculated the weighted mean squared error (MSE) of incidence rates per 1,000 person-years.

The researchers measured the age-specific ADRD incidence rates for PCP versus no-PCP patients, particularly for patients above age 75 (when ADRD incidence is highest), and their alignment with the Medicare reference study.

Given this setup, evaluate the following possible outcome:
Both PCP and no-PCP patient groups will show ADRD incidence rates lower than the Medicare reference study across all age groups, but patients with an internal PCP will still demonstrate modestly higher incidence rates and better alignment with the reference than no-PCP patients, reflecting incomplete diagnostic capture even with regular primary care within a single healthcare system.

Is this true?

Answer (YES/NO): NO